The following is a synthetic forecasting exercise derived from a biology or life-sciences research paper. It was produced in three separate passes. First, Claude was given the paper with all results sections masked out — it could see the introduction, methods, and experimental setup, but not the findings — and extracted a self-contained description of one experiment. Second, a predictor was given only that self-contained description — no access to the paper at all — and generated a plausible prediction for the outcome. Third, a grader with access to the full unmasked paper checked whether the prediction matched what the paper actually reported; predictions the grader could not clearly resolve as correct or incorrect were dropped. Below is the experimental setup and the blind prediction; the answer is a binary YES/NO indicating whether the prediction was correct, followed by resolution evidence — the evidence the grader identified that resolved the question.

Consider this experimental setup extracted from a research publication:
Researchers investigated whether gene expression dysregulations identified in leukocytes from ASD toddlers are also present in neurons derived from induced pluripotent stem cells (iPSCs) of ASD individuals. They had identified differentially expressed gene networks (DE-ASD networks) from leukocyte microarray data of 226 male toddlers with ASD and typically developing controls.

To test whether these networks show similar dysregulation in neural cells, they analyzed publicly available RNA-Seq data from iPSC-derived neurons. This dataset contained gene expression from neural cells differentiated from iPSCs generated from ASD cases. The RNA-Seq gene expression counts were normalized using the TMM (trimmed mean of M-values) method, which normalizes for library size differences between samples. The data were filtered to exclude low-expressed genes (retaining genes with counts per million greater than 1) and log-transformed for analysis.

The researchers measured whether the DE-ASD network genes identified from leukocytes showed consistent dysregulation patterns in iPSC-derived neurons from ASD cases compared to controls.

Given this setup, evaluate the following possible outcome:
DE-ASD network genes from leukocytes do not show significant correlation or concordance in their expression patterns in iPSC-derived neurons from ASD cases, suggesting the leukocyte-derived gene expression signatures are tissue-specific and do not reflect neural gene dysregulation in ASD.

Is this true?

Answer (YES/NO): NO